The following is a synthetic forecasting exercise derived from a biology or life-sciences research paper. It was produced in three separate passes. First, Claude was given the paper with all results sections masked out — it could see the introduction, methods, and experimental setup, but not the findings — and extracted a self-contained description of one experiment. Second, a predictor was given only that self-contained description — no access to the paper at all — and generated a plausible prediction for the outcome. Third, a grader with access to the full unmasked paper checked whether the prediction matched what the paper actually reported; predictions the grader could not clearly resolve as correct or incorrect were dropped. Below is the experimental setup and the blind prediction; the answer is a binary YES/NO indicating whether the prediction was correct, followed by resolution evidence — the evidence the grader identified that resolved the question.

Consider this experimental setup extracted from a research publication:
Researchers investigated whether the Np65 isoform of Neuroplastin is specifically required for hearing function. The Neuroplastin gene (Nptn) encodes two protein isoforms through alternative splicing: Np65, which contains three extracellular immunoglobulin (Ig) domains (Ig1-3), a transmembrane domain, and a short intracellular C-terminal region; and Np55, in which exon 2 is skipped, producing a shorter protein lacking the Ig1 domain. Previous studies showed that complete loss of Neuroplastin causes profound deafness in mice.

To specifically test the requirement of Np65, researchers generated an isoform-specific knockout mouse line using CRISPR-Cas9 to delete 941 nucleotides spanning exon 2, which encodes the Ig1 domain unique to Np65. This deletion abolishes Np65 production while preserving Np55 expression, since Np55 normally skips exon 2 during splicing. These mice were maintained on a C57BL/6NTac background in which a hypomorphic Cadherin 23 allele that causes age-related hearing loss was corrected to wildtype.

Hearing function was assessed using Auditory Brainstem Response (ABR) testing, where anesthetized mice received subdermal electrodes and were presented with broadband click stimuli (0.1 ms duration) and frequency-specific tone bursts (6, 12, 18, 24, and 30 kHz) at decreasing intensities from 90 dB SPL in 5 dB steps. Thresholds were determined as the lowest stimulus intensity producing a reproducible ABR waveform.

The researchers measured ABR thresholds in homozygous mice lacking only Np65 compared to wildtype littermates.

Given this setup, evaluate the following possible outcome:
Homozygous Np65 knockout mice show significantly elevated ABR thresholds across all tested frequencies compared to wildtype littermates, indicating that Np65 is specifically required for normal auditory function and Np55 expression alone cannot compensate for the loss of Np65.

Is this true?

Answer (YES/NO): NO